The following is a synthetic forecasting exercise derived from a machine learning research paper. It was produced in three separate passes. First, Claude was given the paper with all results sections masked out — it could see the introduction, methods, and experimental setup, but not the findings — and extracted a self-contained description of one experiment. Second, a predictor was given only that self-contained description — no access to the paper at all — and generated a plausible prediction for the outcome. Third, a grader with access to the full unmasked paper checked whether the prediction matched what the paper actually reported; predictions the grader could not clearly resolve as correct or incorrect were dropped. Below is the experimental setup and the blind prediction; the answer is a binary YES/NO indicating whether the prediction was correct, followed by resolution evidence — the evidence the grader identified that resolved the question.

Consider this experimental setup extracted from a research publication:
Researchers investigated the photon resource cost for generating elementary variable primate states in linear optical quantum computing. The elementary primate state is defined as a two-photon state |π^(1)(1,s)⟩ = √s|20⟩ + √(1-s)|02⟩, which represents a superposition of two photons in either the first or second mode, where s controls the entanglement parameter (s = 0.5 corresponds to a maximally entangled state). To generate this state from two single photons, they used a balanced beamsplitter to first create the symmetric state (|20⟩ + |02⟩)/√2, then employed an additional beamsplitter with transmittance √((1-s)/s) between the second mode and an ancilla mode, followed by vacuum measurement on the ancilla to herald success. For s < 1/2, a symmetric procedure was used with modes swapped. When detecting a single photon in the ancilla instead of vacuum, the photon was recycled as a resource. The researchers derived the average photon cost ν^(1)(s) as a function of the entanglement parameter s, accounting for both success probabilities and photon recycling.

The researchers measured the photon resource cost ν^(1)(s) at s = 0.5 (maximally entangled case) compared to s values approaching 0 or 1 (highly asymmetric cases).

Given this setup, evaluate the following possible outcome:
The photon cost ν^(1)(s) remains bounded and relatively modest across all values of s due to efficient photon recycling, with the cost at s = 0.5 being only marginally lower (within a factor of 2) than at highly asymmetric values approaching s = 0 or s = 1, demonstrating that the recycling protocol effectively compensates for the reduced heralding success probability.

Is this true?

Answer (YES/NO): NO